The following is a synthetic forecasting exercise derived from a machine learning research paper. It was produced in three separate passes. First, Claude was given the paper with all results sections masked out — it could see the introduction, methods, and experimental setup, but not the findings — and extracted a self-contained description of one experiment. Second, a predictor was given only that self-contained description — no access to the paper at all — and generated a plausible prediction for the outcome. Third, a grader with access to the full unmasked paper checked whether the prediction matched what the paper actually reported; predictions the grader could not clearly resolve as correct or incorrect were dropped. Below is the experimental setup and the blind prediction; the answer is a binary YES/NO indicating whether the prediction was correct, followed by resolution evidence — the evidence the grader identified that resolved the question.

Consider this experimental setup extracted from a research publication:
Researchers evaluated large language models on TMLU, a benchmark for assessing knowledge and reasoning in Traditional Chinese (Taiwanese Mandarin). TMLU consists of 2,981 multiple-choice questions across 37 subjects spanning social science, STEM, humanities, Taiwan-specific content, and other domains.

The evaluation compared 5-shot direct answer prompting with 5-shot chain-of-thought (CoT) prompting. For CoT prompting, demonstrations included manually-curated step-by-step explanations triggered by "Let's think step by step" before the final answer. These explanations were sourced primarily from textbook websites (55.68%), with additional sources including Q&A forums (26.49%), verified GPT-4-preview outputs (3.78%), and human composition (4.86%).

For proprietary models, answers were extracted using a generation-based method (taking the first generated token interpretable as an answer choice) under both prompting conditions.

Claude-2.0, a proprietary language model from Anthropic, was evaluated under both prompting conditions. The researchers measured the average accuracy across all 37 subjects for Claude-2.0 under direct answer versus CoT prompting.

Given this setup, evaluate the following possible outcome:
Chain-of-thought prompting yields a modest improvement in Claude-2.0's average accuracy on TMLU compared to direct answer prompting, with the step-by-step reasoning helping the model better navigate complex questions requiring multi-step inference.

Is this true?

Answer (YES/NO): NO